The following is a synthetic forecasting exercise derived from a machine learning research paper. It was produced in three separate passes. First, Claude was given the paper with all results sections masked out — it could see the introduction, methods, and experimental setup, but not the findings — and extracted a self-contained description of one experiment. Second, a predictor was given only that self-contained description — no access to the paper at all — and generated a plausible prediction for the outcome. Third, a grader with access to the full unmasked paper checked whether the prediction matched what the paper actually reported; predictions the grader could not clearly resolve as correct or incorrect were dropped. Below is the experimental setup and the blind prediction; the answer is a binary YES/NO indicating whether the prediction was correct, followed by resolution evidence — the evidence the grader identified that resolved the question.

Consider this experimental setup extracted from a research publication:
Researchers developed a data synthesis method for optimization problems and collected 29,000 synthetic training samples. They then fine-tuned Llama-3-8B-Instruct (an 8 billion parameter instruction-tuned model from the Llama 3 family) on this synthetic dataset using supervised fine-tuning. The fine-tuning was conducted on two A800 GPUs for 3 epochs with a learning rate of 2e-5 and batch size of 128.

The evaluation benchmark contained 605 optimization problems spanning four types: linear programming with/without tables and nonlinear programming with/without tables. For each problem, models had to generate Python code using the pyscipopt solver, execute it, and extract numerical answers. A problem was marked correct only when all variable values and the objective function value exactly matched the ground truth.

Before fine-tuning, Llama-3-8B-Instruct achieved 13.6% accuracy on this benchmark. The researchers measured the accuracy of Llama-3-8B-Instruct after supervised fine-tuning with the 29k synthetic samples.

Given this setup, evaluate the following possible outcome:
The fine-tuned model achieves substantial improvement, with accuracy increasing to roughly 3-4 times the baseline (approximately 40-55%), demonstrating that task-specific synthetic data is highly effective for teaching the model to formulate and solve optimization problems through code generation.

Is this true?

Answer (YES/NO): YES